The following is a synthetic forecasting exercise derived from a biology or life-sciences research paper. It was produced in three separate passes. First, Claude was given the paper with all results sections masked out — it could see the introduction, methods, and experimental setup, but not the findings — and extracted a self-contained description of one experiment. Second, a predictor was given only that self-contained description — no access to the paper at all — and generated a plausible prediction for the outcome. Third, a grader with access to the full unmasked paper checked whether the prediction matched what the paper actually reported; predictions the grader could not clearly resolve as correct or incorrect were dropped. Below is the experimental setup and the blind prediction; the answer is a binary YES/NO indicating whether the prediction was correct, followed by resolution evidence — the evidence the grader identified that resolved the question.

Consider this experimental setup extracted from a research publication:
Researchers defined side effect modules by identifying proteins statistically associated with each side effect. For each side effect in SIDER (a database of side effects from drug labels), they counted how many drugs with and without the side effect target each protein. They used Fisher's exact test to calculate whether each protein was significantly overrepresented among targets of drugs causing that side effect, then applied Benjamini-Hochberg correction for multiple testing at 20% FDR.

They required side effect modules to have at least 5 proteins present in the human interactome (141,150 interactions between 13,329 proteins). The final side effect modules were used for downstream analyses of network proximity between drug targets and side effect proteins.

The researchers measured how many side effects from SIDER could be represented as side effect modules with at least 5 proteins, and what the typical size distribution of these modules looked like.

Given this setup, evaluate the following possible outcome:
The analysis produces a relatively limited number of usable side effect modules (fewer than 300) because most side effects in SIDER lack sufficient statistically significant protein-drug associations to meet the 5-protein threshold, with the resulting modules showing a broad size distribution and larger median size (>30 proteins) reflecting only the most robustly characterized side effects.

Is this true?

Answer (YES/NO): NO